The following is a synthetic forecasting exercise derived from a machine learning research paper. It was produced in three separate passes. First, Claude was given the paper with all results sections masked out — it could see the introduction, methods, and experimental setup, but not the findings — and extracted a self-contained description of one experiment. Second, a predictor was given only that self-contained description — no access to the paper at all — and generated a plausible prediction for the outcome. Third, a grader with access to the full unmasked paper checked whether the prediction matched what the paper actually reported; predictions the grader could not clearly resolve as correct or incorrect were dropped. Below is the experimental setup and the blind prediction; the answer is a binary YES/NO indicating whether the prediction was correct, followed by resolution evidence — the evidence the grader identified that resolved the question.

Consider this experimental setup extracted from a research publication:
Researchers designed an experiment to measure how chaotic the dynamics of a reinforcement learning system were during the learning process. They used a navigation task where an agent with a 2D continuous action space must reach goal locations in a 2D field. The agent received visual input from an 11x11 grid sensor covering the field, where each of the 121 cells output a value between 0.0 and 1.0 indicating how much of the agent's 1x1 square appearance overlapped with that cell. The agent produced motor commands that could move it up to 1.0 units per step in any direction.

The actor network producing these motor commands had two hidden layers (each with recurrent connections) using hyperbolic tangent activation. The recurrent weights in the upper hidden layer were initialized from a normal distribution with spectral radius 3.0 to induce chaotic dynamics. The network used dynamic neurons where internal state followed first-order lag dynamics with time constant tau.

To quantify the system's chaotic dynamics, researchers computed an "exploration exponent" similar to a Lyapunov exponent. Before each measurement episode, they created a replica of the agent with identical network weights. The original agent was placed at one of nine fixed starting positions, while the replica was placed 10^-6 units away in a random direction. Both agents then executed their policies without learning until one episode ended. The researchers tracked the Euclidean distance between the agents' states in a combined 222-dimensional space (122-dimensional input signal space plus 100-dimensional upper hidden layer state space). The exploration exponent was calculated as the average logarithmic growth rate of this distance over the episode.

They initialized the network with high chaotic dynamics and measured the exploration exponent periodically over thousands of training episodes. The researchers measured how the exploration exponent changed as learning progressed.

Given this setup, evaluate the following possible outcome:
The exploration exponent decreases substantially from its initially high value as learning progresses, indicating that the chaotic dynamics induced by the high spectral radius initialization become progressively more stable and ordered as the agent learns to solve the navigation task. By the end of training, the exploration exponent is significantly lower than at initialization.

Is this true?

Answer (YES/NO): NO